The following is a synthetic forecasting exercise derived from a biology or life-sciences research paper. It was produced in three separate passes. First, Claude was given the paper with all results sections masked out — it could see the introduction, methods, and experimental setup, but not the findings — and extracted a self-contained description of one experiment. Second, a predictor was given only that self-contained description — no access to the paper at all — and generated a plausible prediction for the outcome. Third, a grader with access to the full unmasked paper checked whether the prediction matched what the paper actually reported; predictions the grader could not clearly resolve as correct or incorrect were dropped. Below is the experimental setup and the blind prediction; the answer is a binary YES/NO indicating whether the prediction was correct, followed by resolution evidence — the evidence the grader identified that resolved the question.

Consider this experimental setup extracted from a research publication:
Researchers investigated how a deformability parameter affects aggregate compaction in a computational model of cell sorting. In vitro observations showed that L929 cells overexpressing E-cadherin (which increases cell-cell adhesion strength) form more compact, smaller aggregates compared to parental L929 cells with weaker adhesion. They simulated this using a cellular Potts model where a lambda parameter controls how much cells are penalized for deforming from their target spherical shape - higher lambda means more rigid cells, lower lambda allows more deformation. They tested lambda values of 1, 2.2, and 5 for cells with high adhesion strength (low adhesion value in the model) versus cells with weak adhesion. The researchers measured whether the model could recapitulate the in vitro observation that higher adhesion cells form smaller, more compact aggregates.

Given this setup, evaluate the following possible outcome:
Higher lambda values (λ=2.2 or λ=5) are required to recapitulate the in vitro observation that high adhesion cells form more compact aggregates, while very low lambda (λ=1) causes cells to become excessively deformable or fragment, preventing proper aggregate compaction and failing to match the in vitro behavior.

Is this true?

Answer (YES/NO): NO